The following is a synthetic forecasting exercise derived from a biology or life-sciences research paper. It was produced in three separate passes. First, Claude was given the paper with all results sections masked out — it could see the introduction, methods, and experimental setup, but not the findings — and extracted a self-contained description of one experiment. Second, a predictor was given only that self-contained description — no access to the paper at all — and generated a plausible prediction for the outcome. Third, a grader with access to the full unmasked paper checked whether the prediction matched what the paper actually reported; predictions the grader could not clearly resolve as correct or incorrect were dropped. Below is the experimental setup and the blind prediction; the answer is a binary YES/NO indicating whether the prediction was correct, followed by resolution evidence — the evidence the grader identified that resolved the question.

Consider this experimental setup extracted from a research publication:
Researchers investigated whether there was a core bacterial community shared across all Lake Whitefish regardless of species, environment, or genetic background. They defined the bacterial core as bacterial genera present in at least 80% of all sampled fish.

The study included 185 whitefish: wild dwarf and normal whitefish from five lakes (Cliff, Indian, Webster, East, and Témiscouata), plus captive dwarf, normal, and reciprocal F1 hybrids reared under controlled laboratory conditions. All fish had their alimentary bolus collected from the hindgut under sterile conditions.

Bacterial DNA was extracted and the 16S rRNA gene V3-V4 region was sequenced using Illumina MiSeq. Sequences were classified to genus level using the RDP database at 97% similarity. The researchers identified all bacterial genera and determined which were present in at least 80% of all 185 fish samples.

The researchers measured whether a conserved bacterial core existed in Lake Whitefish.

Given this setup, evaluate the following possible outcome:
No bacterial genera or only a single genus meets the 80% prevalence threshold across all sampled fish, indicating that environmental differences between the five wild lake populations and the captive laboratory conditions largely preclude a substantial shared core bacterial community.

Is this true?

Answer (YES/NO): NO